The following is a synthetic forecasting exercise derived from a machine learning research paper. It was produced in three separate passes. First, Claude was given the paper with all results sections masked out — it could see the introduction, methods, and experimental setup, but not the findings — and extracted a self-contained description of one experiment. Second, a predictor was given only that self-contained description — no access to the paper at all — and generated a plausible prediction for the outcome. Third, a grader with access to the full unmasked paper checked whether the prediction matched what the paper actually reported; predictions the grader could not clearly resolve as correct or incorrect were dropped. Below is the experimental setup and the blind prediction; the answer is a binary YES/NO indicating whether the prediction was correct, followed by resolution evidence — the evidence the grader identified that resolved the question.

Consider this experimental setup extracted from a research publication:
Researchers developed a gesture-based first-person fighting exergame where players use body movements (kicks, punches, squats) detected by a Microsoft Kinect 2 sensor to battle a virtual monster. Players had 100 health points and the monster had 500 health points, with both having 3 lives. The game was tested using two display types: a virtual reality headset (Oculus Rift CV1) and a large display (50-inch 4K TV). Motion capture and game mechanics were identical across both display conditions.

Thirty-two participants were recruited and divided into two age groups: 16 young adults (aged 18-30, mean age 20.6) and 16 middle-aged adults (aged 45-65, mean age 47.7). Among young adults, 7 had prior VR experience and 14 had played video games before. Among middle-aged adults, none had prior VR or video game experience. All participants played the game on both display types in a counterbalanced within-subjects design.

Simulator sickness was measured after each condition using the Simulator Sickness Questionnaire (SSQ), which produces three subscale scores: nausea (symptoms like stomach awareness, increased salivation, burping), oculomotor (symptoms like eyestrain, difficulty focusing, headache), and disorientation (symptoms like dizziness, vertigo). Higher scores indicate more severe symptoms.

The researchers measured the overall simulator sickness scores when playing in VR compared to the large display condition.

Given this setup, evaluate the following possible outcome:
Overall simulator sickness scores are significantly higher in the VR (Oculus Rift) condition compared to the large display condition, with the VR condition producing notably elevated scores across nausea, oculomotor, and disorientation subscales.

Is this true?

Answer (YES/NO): NO